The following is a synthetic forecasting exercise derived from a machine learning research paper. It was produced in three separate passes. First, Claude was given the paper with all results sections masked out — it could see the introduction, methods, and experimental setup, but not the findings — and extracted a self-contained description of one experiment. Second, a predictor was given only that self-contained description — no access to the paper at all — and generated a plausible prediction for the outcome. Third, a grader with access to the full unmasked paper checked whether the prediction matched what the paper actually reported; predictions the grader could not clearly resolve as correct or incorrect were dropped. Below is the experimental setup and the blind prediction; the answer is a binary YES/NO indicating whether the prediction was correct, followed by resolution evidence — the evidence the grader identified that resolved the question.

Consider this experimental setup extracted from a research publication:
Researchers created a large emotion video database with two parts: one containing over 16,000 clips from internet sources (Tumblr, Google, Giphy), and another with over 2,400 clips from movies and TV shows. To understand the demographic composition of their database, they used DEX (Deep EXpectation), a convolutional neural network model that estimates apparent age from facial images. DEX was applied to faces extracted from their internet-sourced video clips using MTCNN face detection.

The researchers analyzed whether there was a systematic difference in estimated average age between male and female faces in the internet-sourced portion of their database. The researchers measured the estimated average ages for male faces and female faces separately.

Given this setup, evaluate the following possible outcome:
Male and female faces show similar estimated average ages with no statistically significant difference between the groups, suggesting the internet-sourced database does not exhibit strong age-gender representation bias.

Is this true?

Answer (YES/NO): NO